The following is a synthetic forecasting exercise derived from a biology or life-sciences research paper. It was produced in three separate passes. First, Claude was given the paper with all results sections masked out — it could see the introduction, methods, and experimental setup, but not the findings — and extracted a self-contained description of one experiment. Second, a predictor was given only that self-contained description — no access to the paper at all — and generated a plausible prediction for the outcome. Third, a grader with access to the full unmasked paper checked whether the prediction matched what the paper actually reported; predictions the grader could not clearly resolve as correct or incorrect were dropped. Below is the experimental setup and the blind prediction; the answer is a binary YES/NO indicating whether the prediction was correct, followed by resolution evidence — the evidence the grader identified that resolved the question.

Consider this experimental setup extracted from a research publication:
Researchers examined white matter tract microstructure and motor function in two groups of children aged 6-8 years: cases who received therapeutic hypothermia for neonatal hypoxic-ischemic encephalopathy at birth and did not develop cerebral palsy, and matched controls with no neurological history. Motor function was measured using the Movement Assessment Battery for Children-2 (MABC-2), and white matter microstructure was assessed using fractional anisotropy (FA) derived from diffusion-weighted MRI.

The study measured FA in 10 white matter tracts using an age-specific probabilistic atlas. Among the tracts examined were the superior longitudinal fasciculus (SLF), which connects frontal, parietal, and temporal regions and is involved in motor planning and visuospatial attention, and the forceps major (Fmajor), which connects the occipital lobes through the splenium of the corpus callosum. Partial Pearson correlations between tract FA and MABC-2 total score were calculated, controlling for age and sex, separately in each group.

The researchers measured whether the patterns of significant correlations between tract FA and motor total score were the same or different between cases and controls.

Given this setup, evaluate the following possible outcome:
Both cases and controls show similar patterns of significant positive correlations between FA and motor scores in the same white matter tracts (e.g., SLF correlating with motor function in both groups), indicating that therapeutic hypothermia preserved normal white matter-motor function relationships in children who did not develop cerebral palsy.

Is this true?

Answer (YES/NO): NO